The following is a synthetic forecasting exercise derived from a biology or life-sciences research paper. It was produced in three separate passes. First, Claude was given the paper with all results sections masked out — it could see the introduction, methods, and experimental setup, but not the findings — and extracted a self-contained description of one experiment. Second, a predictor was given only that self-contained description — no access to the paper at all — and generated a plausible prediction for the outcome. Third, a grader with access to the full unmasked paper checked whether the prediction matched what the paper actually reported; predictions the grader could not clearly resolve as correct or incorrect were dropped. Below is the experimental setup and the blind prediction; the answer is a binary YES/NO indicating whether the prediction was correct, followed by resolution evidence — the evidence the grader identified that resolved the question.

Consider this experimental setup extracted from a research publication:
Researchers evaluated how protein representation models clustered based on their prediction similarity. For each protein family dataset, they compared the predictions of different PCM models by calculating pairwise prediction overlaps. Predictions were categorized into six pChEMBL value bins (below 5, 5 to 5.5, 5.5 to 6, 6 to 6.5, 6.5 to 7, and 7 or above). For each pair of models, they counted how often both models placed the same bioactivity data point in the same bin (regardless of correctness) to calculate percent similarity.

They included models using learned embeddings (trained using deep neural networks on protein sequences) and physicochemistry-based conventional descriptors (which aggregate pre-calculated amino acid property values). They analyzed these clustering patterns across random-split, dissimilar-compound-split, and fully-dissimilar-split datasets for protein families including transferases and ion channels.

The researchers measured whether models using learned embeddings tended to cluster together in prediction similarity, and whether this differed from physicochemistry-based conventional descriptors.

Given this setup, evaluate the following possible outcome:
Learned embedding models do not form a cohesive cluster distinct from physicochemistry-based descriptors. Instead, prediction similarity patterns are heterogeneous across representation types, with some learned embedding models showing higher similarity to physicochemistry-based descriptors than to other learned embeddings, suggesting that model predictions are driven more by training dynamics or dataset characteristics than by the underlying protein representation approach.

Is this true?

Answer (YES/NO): NO